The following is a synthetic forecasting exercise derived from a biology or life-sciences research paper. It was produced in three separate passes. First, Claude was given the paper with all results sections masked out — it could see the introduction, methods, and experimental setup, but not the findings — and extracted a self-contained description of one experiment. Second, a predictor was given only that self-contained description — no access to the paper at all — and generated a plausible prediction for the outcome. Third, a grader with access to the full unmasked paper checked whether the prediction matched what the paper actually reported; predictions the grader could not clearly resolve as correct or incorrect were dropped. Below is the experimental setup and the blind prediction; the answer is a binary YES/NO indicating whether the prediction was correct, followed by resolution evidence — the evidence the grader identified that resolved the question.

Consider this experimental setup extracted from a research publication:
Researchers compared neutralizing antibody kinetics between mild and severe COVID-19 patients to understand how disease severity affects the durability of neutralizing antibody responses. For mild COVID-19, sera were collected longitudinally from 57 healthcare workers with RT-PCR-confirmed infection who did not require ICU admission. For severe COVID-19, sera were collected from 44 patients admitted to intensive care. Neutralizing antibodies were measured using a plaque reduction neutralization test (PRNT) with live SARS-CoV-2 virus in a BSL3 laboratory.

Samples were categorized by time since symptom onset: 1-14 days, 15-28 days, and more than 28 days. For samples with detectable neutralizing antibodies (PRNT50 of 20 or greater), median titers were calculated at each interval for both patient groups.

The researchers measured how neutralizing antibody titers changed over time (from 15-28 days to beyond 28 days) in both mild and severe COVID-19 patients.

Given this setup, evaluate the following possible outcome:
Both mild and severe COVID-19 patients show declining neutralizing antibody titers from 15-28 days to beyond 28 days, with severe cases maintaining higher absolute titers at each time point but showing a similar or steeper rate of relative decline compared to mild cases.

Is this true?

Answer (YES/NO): YES